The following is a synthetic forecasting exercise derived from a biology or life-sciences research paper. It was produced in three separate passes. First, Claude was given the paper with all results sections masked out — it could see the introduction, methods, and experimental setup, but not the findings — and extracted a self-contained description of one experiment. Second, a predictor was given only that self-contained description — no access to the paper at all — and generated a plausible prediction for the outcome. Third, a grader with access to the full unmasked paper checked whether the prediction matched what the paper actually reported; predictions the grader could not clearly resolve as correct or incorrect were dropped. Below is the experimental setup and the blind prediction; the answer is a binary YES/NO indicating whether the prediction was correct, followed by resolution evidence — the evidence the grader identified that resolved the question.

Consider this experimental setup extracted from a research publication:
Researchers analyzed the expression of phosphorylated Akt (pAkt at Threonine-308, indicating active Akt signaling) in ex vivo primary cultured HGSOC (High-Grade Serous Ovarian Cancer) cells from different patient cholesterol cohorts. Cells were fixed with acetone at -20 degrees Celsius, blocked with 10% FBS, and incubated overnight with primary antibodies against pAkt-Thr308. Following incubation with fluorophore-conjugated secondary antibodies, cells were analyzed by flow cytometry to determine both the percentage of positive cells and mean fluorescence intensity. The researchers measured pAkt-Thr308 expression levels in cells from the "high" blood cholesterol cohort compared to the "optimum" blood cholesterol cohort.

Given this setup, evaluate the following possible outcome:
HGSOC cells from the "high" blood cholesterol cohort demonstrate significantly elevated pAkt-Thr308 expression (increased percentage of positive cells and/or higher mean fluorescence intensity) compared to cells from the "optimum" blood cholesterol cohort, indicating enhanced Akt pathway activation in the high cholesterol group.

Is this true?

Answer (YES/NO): YES